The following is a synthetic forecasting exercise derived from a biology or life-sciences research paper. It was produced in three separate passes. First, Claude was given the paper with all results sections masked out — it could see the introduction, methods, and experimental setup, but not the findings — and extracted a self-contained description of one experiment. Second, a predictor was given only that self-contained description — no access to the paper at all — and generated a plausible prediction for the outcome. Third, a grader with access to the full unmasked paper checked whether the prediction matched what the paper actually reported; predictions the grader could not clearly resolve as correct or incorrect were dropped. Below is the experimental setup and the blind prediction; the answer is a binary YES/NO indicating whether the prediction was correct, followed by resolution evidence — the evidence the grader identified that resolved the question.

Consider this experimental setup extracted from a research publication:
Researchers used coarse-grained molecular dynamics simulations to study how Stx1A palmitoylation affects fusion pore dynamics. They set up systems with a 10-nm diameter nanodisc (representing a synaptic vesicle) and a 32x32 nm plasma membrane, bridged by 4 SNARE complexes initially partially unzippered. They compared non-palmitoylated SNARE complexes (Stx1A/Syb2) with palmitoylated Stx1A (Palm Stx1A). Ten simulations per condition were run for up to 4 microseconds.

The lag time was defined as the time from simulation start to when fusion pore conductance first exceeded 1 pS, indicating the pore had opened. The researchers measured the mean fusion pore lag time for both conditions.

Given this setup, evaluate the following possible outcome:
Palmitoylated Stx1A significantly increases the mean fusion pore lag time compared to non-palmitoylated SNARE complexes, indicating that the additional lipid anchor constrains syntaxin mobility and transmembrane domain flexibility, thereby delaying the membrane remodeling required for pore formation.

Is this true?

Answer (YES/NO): YES